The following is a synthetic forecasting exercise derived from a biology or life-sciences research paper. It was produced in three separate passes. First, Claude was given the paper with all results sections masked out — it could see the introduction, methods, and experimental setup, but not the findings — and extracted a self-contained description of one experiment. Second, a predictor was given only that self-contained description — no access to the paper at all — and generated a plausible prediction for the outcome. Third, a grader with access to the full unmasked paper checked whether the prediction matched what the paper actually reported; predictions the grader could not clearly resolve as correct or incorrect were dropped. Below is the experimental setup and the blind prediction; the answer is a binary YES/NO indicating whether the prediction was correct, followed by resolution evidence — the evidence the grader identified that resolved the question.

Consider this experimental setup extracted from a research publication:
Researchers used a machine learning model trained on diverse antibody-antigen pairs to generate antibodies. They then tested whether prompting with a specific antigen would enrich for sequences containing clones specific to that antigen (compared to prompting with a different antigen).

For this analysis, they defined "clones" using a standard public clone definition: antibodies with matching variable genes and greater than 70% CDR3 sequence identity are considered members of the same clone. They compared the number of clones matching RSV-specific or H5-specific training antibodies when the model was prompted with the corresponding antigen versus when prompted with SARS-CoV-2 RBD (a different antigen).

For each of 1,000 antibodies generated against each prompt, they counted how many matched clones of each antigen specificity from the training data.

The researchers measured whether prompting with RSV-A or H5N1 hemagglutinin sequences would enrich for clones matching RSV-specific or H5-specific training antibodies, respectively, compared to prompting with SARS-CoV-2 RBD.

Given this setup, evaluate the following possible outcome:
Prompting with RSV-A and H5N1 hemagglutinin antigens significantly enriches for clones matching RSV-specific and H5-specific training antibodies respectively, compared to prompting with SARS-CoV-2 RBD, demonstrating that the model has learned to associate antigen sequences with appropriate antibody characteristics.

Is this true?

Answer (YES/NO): YES